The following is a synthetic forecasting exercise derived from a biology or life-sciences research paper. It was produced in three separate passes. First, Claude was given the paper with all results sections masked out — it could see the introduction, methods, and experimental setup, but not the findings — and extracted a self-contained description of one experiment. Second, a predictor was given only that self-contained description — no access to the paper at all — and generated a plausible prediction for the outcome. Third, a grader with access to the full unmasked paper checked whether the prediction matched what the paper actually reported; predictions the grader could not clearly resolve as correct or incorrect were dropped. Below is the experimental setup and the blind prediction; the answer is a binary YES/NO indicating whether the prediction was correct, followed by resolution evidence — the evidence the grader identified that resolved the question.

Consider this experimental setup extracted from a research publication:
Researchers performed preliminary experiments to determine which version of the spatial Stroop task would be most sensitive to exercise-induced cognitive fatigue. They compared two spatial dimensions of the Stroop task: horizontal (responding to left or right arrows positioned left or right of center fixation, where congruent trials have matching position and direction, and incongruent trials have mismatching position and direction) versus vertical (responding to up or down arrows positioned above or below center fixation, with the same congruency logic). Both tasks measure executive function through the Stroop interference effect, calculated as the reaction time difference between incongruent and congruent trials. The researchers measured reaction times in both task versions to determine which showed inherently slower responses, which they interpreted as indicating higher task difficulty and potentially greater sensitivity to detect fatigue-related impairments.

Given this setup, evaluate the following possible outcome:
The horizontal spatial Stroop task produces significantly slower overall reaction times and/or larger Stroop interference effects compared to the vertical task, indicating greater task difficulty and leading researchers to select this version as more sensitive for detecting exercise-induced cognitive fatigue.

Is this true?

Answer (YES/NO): NO